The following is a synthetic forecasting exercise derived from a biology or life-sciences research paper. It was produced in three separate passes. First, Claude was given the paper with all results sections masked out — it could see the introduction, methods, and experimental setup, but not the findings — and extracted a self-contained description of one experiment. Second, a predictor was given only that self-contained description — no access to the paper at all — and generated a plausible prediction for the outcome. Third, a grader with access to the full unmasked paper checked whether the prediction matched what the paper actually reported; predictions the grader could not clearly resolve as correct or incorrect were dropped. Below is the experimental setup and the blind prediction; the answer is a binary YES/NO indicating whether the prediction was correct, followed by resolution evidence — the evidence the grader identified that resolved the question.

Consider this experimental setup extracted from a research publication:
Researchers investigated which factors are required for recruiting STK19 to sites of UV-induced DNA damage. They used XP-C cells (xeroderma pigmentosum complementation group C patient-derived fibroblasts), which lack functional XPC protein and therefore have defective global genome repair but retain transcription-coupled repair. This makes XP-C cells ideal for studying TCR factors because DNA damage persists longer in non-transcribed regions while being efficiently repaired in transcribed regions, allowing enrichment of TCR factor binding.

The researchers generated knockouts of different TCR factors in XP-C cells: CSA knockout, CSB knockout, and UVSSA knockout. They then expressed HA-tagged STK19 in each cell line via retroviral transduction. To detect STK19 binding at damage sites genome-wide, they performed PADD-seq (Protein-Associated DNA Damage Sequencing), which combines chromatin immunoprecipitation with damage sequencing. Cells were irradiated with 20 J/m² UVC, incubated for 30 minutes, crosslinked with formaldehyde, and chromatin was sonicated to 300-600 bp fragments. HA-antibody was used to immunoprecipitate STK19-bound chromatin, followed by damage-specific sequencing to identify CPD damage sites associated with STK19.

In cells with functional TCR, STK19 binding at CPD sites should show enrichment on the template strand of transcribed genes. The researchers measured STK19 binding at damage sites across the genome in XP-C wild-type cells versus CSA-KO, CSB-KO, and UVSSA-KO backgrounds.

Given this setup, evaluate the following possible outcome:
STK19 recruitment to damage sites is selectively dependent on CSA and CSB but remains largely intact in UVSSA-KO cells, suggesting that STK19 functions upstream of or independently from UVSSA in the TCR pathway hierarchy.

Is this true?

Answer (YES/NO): YES